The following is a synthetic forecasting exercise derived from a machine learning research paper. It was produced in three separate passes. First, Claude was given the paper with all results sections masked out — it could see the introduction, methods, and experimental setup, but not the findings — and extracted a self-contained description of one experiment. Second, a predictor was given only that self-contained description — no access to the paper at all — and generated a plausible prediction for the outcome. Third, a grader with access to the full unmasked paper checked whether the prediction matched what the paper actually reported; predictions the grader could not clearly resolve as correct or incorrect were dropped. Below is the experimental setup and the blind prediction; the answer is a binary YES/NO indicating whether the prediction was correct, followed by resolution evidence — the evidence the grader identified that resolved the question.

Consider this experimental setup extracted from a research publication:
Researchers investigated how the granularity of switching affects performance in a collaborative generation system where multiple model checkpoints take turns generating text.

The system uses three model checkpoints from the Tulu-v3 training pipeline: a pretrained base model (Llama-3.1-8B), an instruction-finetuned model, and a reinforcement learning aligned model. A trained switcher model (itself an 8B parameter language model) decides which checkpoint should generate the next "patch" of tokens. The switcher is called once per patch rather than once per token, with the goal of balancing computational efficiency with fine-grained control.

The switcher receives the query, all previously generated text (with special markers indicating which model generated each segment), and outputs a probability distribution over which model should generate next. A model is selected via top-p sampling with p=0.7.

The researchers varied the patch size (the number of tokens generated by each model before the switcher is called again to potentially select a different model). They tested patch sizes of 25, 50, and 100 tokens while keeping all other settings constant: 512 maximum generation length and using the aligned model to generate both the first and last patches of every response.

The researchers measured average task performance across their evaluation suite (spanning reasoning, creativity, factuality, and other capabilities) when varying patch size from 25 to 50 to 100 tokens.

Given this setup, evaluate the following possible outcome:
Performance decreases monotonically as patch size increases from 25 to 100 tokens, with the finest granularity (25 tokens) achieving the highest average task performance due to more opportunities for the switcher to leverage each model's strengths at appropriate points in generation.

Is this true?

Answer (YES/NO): NO